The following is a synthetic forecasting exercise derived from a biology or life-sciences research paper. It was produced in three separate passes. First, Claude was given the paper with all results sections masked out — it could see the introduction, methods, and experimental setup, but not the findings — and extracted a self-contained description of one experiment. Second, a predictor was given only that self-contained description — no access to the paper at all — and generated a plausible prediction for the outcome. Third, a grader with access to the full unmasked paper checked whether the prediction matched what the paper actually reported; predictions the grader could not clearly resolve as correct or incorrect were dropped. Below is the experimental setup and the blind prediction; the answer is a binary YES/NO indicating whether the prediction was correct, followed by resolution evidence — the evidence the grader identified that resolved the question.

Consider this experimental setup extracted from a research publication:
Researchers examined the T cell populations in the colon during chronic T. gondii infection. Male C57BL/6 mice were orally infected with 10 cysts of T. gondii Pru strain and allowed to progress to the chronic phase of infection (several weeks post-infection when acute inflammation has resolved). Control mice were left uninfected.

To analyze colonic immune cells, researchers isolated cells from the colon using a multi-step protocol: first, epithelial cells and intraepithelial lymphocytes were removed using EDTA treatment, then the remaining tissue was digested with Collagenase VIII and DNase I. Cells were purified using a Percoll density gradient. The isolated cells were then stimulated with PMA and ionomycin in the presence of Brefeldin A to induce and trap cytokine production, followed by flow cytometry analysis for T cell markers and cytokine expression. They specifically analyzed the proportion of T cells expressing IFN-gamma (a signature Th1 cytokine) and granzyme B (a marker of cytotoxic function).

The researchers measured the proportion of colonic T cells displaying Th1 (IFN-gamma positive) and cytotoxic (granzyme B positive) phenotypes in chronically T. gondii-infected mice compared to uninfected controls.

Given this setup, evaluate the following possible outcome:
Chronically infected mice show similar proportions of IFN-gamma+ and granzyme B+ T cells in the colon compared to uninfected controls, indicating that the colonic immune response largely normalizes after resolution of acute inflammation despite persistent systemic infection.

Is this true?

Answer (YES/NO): NO